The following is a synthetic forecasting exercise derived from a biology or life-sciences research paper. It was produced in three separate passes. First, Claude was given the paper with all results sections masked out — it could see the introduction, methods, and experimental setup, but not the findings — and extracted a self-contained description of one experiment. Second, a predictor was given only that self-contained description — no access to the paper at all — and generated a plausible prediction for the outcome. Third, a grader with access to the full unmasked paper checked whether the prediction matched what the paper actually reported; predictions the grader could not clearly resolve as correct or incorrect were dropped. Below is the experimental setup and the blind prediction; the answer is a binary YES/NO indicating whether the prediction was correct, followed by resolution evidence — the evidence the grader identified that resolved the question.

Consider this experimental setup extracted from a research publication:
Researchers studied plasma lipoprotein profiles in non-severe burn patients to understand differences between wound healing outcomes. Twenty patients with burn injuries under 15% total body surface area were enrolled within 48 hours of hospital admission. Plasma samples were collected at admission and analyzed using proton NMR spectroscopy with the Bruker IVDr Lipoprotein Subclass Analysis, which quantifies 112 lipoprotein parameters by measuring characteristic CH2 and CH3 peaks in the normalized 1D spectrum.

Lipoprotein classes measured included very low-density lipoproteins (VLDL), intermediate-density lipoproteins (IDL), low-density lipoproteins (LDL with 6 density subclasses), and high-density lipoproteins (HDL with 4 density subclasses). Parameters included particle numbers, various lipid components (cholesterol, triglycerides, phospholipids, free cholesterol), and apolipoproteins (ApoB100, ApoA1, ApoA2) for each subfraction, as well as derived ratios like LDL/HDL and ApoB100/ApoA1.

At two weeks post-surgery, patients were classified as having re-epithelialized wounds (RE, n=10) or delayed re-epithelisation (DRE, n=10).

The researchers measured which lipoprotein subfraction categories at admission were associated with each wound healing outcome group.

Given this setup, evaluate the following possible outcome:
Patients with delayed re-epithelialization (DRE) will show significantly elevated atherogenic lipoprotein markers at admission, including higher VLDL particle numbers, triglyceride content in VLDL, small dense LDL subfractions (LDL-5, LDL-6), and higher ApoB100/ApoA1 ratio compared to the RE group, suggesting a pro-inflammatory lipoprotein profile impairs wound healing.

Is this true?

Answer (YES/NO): NO